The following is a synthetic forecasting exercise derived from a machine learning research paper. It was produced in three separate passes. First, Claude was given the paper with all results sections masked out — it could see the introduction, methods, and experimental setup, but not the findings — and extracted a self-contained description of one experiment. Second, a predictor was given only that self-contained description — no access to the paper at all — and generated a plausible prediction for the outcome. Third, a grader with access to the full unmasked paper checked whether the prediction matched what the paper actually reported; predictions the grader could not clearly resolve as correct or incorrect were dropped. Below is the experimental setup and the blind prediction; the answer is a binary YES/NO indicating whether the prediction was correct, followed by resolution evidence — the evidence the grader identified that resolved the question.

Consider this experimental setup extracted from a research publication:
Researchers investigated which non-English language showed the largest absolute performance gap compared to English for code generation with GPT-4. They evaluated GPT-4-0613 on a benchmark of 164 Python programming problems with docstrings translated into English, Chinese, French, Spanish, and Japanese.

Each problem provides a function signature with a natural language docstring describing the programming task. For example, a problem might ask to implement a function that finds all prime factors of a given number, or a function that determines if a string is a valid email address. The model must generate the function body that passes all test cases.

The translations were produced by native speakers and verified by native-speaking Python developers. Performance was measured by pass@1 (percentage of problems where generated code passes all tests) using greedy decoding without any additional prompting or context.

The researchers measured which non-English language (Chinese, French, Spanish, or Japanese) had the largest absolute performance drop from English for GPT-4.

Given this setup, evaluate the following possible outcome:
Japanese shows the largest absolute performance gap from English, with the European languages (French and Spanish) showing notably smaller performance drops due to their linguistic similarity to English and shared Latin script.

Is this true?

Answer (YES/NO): NO